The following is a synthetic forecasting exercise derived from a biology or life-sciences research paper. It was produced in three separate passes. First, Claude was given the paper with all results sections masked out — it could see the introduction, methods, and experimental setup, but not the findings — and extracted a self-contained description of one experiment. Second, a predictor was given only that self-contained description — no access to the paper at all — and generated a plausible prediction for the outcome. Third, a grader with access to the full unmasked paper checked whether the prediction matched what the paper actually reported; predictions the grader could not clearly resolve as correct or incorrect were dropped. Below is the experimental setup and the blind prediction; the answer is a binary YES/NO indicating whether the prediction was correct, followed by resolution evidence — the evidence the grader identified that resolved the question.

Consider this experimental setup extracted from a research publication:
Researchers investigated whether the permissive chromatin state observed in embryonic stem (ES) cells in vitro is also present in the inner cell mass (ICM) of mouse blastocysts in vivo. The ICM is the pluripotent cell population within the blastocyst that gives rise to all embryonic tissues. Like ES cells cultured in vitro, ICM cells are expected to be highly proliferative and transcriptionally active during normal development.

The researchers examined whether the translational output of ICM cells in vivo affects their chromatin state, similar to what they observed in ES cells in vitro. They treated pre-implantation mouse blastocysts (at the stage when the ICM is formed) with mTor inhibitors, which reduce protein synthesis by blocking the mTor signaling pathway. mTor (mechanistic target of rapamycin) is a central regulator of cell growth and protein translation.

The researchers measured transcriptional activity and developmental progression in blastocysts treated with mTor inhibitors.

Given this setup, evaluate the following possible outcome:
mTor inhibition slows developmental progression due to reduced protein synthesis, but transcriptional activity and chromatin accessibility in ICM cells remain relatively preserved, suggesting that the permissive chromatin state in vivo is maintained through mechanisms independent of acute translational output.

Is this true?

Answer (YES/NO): NO